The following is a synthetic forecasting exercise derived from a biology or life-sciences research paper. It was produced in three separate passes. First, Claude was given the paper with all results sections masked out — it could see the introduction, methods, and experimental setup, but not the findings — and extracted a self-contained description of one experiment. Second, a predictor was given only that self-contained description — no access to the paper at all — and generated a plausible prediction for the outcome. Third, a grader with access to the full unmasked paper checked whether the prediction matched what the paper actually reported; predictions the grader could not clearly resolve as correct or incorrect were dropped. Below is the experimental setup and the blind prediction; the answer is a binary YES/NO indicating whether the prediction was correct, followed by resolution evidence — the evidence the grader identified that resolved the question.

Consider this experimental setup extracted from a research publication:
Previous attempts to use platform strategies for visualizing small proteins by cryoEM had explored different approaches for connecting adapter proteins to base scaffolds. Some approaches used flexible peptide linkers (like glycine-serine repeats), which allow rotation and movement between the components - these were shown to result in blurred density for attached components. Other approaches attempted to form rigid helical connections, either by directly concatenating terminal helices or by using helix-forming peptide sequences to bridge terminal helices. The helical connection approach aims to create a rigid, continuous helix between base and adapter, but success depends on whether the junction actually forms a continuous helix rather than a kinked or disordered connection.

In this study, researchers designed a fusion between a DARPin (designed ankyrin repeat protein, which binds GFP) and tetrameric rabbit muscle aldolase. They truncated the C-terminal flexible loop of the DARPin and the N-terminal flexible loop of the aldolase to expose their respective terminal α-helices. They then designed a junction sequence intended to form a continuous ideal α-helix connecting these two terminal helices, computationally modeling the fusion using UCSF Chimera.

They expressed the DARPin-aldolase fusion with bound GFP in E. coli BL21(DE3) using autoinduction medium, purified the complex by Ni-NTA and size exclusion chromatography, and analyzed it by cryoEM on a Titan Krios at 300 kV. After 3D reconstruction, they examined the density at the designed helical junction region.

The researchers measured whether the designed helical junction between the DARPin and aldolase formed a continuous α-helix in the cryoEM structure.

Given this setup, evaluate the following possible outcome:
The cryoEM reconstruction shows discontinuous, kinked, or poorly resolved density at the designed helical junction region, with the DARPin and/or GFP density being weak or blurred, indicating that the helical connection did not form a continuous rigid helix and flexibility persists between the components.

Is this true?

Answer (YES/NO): NO